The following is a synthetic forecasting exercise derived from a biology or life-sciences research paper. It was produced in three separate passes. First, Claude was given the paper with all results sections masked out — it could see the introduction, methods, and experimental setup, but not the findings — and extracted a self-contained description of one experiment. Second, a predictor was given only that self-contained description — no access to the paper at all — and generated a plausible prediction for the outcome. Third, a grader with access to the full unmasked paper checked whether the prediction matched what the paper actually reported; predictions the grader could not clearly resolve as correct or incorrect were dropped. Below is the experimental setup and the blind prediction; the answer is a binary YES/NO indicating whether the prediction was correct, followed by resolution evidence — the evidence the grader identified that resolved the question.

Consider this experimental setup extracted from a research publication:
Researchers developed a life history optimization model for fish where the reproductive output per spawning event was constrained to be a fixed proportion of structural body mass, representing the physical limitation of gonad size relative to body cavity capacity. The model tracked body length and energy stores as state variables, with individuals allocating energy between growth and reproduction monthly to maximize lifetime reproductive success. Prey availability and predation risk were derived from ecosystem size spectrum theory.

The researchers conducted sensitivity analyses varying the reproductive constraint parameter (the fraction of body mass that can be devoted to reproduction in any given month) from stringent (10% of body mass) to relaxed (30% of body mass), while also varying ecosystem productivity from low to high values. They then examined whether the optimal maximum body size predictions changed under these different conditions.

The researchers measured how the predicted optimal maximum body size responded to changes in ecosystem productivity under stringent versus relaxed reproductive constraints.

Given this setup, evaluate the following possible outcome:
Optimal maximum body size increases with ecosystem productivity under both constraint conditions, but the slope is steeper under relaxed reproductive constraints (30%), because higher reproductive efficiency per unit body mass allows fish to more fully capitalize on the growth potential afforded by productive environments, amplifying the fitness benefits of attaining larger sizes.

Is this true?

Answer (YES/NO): NO